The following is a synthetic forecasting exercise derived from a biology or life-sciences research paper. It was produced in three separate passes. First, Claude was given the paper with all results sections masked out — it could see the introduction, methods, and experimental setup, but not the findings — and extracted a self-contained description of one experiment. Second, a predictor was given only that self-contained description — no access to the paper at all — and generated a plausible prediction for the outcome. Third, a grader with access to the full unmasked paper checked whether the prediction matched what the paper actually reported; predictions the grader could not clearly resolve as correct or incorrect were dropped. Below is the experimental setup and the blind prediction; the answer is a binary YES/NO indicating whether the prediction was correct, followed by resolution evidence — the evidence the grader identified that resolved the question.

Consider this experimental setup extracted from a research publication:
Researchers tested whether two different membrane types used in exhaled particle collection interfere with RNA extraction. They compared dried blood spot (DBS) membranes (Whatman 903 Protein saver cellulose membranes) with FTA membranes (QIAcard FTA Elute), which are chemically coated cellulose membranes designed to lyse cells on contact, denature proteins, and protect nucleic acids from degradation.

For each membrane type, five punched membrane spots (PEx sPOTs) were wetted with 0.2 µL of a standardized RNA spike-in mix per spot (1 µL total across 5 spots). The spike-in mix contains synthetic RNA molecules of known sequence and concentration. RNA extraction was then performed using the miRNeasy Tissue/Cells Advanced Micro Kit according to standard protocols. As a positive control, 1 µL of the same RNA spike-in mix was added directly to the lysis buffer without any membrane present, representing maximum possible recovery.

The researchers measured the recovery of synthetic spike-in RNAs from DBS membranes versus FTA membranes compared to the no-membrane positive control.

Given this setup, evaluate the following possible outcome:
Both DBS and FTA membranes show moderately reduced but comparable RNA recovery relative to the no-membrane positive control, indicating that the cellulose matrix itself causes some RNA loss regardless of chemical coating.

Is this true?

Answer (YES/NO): NO